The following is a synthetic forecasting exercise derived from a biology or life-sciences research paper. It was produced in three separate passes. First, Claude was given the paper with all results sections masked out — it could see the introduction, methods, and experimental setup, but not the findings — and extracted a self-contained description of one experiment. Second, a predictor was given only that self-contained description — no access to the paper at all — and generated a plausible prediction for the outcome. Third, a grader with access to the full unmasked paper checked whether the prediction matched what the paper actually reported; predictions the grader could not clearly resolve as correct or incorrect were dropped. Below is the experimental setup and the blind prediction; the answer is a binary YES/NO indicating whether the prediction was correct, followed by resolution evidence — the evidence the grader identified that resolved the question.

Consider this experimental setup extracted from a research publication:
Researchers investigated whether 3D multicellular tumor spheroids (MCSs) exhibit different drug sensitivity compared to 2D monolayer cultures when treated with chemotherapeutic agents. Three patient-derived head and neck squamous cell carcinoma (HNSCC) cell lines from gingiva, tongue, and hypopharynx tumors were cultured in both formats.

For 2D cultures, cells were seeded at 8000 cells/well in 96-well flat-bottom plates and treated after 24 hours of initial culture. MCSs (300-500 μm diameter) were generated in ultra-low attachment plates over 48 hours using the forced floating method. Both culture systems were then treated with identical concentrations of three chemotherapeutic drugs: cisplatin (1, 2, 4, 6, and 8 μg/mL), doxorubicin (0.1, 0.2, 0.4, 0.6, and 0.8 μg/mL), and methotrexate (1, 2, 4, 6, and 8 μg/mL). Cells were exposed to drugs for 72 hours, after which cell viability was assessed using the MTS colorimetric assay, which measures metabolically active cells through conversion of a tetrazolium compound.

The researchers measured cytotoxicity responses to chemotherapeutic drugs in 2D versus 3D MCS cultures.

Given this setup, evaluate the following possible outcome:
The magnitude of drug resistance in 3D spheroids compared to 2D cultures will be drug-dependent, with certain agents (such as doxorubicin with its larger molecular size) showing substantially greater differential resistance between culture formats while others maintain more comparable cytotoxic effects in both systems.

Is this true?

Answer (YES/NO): YES